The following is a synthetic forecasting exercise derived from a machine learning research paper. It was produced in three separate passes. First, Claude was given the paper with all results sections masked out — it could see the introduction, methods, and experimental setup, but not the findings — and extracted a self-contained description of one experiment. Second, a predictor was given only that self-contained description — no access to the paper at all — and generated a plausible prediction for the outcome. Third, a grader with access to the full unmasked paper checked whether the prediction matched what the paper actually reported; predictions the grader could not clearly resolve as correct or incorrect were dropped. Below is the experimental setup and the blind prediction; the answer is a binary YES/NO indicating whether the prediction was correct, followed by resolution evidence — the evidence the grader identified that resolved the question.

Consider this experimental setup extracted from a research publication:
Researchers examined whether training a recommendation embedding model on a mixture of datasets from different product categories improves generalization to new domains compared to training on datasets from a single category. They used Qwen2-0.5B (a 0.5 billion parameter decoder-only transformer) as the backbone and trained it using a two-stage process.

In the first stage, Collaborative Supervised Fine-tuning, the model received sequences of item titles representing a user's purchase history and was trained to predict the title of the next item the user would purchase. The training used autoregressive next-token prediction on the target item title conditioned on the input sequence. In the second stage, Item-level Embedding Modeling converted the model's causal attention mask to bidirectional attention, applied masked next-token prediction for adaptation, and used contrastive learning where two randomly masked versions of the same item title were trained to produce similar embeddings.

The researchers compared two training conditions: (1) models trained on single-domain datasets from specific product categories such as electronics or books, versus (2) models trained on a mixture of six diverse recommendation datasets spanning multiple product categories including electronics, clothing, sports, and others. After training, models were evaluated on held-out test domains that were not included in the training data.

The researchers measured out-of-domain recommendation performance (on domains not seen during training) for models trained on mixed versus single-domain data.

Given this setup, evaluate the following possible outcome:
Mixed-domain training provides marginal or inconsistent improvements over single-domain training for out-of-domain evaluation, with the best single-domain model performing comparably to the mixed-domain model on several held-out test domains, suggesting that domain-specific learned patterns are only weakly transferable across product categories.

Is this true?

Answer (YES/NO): NO